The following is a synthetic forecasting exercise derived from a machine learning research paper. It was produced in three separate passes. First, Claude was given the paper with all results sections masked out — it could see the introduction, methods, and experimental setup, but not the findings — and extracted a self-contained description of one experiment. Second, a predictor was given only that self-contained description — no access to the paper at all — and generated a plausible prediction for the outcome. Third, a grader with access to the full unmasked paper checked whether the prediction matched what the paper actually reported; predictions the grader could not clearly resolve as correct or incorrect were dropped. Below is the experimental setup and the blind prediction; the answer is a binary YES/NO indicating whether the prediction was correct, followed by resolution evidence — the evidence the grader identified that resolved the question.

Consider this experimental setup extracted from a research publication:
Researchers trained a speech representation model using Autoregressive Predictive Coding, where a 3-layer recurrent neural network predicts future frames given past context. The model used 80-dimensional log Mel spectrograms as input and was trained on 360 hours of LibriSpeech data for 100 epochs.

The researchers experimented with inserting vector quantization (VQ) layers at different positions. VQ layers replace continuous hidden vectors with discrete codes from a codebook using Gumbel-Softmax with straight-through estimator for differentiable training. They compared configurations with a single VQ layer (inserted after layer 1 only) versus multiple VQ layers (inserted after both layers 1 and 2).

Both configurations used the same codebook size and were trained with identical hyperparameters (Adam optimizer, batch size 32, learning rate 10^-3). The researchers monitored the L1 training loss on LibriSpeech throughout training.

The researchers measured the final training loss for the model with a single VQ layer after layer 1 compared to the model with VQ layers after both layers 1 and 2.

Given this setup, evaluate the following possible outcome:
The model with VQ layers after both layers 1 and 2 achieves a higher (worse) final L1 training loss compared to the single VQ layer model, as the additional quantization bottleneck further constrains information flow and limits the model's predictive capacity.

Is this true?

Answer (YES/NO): YES